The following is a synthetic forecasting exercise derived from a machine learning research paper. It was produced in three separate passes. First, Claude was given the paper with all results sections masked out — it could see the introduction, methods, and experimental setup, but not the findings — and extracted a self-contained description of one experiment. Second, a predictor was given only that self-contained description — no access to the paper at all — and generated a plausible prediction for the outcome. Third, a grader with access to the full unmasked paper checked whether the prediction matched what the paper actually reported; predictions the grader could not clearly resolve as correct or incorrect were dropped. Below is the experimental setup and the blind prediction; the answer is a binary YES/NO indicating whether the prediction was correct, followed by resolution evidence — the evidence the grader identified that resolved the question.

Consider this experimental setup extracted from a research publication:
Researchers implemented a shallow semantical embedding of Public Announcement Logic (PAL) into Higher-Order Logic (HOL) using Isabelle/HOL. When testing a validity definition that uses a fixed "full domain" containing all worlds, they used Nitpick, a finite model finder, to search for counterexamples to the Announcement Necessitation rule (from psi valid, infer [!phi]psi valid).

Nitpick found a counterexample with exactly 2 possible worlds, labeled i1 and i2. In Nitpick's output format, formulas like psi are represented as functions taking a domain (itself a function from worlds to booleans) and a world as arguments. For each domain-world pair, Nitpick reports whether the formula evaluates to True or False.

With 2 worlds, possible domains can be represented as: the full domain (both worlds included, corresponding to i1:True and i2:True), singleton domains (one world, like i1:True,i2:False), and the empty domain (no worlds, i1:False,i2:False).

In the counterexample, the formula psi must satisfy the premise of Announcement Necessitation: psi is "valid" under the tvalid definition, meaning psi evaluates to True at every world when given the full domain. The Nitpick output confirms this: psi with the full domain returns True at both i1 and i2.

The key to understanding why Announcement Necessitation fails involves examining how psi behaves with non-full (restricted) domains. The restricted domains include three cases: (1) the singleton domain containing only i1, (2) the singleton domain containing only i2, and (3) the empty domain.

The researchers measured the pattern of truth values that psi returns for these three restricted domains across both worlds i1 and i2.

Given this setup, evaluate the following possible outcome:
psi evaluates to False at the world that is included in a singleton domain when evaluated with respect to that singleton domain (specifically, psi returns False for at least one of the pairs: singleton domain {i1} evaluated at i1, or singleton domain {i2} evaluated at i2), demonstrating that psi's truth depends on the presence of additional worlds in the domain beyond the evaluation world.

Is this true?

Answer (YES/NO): YES